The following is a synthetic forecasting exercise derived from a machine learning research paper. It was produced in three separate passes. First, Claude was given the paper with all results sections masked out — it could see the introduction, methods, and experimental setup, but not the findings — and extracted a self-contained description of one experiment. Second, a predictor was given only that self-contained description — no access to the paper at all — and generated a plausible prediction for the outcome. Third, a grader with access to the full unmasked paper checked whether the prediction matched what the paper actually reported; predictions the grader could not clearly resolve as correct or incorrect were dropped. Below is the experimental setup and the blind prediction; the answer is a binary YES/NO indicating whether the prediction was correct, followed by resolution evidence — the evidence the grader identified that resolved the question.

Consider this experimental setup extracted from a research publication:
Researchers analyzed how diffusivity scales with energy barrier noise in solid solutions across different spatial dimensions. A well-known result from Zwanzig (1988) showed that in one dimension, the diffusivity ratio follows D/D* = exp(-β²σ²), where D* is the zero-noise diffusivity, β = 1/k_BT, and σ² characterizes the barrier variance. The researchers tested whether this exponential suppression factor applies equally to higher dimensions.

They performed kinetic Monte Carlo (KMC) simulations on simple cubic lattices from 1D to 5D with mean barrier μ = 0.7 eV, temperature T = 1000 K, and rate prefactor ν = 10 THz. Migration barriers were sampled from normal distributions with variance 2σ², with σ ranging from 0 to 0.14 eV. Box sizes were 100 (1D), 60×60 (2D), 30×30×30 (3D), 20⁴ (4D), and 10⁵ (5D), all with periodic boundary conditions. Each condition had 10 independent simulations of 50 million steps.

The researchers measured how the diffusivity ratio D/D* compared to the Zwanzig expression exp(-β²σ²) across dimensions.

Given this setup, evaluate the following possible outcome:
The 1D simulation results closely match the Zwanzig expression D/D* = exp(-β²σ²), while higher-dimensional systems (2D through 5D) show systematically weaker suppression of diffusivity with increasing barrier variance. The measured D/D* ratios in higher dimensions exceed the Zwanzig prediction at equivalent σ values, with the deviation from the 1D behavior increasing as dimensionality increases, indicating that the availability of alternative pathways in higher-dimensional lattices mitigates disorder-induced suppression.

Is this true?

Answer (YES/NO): YES